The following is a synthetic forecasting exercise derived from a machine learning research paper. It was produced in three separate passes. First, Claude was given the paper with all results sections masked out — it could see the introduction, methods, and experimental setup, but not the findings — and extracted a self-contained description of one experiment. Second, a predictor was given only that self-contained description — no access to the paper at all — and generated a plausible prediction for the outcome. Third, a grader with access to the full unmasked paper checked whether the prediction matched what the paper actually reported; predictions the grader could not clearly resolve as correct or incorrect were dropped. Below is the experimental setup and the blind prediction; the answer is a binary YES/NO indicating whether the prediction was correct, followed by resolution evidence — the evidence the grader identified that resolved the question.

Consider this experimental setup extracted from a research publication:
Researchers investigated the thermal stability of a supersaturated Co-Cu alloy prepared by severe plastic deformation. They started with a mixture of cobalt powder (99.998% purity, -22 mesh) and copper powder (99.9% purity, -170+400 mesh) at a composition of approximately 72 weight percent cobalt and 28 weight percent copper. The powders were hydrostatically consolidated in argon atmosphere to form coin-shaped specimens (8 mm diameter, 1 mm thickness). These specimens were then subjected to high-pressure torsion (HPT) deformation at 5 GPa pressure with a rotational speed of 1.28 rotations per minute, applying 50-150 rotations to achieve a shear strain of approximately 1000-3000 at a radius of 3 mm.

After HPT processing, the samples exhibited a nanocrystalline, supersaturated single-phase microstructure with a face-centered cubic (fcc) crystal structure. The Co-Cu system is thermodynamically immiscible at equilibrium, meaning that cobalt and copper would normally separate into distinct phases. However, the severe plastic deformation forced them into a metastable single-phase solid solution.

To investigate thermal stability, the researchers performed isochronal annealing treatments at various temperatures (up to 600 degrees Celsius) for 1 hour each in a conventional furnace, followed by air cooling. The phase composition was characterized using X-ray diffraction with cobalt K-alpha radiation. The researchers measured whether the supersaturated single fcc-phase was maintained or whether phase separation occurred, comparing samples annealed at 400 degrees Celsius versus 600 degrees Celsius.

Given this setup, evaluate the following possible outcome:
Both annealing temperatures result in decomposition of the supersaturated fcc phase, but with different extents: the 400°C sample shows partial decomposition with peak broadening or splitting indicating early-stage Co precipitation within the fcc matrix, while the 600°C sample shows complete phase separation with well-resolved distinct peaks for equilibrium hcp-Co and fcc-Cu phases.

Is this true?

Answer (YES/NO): NO